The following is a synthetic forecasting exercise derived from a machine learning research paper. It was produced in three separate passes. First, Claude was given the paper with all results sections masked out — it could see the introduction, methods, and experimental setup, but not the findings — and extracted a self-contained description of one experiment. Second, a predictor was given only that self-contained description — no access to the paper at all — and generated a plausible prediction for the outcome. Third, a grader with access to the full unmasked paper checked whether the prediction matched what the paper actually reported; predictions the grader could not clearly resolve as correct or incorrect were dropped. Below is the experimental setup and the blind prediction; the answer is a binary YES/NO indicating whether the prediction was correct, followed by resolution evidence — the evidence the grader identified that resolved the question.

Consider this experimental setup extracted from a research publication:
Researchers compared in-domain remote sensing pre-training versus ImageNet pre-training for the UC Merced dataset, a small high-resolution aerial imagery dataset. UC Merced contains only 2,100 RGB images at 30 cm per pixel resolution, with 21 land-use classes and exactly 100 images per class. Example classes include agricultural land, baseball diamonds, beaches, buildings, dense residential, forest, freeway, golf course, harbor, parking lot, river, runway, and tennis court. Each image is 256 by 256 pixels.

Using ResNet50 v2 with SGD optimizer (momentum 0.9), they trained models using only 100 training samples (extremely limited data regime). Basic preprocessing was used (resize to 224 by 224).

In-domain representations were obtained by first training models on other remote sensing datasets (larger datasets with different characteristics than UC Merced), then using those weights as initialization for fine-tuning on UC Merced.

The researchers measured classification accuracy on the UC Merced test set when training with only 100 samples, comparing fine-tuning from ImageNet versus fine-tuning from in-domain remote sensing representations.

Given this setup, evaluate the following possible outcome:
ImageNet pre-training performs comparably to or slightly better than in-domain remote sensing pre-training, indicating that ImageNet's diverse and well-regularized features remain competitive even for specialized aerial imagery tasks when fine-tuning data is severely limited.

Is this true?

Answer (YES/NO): NO